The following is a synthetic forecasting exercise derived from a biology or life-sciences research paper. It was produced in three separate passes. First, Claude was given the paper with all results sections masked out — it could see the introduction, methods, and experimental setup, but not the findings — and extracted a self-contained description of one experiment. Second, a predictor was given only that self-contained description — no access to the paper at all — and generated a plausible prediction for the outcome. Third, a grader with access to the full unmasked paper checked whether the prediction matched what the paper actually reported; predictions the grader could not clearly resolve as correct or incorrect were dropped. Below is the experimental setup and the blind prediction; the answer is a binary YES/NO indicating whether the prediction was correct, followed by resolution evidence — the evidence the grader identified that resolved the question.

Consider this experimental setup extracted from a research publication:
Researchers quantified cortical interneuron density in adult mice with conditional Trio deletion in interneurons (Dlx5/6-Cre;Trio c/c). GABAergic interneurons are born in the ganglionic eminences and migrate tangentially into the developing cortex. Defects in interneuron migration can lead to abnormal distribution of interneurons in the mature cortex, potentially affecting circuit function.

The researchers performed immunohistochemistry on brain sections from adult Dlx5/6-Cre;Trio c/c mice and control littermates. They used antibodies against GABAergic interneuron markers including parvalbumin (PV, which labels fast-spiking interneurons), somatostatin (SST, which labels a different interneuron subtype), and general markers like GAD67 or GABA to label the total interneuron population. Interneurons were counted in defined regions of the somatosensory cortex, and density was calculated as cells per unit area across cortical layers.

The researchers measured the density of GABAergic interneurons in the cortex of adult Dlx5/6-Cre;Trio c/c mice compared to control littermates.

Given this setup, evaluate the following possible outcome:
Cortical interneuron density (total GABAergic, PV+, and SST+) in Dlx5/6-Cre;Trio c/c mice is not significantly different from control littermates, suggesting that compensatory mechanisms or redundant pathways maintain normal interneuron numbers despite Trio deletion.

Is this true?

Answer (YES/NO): NO